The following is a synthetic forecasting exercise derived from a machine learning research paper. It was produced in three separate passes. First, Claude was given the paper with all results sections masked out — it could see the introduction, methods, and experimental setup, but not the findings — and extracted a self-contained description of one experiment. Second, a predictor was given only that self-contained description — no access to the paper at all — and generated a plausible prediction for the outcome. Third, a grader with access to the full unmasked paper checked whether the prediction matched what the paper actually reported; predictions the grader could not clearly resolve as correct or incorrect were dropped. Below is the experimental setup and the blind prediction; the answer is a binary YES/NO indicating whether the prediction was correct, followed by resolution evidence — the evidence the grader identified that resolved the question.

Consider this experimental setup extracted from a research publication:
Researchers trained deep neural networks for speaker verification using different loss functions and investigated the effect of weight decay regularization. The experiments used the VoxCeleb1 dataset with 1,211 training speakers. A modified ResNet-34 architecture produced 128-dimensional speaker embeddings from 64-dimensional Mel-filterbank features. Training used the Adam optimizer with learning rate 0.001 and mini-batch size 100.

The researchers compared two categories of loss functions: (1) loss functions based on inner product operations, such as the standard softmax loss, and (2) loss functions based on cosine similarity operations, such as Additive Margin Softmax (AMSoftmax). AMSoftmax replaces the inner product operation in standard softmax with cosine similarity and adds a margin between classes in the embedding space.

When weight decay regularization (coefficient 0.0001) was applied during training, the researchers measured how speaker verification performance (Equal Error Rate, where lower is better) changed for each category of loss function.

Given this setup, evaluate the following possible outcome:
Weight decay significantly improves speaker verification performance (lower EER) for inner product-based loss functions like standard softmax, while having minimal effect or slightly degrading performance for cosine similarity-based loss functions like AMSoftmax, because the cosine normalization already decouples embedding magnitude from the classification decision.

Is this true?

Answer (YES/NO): NO